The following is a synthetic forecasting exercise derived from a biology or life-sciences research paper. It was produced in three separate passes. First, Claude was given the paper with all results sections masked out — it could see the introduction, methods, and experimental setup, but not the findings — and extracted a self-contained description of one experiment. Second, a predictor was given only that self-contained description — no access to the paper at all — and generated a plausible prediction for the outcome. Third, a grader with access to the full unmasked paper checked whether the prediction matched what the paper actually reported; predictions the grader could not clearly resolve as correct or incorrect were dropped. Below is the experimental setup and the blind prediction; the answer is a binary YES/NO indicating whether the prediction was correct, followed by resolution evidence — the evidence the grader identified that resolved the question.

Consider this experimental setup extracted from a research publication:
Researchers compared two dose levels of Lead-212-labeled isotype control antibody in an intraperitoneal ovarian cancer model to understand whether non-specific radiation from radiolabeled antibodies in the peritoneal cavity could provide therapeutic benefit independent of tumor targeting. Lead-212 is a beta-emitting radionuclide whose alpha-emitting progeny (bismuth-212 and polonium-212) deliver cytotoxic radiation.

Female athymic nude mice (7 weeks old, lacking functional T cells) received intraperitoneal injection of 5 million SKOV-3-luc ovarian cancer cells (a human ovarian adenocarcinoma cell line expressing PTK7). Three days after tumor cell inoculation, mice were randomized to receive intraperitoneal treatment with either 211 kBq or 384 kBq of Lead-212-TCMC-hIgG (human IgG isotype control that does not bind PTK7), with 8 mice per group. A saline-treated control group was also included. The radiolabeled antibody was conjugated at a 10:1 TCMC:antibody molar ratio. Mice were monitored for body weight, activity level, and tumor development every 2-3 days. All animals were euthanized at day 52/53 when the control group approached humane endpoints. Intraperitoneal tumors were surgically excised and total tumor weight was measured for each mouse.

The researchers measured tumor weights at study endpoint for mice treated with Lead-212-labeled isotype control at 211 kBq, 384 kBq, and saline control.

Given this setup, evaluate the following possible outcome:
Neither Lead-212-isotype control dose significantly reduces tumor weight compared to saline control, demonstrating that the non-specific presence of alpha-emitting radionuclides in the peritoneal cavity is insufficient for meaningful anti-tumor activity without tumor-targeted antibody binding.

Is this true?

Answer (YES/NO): NO